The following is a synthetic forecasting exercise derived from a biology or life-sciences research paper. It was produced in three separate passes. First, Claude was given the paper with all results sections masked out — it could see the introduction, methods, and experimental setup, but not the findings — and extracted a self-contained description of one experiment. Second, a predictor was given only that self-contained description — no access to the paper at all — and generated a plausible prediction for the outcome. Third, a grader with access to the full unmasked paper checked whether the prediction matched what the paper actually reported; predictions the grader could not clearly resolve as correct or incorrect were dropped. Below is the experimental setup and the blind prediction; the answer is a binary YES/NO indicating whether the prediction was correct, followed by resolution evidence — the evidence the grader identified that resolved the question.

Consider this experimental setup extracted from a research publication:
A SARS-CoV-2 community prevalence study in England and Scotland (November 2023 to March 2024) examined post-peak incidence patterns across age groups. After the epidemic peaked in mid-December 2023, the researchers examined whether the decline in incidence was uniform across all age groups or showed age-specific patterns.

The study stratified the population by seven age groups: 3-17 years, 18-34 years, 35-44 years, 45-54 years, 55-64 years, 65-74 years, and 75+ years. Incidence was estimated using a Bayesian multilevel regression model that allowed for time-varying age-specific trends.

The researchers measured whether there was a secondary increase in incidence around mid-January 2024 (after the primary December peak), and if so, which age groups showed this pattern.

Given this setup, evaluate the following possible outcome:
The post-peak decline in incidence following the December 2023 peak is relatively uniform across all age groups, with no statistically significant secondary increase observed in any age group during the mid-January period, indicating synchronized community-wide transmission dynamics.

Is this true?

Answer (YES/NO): NO